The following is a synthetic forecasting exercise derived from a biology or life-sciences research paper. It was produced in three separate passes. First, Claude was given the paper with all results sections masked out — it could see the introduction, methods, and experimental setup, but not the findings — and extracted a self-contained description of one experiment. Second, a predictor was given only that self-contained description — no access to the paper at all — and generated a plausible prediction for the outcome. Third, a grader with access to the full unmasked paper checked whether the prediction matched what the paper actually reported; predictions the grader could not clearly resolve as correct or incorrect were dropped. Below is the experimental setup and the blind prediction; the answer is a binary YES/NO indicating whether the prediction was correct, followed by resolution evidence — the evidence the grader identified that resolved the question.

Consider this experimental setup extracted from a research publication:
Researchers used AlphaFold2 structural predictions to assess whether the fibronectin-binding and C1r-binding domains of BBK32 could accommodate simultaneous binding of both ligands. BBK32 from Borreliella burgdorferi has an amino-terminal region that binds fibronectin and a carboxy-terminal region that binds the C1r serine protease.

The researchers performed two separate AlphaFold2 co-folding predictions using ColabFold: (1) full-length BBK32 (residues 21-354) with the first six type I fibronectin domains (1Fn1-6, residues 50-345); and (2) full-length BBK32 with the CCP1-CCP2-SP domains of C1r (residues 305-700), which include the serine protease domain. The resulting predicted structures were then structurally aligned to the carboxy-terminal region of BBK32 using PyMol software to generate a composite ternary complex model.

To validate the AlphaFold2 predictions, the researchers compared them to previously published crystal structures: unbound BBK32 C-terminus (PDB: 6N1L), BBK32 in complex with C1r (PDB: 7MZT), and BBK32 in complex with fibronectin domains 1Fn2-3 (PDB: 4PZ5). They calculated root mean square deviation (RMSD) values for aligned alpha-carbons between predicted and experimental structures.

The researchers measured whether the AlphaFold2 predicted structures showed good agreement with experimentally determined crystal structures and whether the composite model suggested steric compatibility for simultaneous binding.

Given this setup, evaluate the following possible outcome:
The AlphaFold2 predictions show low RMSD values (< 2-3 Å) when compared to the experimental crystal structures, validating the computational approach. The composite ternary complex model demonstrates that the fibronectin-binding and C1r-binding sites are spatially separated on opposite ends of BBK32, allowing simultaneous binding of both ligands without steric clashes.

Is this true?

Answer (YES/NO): YES